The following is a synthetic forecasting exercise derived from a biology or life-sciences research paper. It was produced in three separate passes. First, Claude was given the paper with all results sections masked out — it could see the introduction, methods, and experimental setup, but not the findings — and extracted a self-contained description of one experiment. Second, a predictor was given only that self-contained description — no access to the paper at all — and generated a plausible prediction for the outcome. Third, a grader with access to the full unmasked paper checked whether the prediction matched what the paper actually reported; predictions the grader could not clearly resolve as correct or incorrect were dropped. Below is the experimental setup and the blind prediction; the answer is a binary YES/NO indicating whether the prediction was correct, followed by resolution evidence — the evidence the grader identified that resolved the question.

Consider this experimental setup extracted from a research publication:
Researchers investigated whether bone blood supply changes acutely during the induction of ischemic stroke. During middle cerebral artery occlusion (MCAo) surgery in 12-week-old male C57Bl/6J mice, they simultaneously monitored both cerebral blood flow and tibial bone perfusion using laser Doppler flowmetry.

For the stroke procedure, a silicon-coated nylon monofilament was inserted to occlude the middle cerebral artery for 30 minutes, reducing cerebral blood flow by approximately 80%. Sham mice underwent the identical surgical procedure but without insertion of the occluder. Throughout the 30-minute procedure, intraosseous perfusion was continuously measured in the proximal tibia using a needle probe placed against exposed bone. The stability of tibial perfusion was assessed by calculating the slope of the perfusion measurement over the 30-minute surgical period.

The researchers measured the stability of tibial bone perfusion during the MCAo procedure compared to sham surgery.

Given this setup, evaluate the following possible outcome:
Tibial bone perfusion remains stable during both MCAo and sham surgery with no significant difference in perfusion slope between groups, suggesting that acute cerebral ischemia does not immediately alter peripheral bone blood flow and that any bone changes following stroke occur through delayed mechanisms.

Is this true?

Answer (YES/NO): YES